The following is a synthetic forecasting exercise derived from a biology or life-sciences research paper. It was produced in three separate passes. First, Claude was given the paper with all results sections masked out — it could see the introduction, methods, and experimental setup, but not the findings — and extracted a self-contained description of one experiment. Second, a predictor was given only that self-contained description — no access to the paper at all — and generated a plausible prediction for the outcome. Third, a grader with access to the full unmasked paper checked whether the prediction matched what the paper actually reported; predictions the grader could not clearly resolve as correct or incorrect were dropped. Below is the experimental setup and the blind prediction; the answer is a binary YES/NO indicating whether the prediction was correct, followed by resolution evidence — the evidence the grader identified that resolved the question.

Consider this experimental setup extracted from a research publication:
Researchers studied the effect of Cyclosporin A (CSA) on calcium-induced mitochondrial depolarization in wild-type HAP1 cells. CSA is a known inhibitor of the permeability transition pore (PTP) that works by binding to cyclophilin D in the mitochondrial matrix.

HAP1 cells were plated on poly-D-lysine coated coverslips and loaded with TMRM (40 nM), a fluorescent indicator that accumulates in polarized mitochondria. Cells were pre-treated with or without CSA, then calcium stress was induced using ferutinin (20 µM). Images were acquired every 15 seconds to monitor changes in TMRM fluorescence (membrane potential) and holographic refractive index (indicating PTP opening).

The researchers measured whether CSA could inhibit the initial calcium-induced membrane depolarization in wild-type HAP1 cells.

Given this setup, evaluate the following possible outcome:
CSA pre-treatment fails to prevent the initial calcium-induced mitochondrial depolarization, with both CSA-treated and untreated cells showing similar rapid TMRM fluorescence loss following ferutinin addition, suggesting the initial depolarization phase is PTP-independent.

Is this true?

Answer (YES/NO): NO